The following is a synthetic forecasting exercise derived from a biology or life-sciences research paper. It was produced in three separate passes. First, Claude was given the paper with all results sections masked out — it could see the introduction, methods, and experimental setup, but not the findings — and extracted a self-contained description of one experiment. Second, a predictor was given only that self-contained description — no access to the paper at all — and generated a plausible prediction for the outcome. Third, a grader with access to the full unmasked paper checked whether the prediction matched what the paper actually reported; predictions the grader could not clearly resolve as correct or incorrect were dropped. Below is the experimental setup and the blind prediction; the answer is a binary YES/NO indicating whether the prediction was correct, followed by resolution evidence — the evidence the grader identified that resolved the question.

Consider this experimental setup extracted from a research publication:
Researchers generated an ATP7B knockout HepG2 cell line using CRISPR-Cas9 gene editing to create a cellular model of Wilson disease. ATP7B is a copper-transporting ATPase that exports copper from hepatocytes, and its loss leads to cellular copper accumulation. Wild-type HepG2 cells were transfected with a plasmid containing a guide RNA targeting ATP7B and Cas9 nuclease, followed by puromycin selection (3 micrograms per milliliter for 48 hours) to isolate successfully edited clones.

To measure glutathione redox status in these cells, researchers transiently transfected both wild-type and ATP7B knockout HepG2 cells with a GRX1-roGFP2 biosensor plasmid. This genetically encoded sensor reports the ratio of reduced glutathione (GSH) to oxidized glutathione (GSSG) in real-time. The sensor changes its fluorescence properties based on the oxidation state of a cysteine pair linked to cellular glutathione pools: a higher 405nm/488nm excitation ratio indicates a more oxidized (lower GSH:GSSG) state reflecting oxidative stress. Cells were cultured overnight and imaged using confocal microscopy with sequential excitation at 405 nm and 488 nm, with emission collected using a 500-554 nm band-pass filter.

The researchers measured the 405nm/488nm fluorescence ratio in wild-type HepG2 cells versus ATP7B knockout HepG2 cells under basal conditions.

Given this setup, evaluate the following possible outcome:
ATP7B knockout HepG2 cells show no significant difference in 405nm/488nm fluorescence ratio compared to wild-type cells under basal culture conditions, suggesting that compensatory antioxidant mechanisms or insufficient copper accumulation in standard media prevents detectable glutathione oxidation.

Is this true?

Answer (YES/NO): NO